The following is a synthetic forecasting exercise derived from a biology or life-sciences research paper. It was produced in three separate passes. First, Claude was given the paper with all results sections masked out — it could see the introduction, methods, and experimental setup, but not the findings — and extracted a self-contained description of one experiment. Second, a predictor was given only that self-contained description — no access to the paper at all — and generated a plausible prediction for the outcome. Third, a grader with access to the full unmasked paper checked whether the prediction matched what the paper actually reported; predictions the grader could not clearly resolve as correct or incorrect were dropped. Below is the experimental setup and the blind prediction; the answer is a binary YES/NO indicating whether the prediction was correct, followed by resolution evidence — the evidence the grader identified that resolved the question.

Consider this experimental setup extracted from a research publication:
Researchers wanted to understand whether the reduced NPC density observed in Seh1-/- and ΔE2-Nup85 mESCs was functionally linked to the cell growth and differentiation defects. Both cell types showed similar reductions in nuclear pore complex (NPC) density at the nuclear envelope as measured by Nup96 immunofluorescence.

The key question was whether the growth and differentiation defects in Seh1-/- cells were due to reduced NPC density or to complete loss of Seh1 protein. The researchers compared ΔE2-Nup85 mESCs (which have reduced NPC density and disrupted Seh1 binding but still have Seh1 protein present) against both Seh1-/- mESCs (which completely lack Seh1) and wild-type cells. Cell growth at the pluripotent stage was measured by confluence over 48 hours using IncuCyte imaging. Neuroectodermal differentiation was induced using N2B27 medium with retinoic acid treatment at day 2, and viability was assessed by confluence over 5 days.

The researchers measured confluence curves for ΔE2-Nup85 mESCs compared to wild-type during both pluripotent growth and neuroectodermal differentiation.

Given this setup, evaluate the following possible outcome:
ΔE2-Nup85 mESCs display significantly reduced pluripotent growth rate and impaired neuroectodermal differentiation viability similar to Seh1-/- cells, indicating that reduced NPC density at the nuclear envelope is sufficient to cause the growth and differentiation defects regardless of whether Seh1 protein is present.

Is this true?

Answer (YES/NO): NO